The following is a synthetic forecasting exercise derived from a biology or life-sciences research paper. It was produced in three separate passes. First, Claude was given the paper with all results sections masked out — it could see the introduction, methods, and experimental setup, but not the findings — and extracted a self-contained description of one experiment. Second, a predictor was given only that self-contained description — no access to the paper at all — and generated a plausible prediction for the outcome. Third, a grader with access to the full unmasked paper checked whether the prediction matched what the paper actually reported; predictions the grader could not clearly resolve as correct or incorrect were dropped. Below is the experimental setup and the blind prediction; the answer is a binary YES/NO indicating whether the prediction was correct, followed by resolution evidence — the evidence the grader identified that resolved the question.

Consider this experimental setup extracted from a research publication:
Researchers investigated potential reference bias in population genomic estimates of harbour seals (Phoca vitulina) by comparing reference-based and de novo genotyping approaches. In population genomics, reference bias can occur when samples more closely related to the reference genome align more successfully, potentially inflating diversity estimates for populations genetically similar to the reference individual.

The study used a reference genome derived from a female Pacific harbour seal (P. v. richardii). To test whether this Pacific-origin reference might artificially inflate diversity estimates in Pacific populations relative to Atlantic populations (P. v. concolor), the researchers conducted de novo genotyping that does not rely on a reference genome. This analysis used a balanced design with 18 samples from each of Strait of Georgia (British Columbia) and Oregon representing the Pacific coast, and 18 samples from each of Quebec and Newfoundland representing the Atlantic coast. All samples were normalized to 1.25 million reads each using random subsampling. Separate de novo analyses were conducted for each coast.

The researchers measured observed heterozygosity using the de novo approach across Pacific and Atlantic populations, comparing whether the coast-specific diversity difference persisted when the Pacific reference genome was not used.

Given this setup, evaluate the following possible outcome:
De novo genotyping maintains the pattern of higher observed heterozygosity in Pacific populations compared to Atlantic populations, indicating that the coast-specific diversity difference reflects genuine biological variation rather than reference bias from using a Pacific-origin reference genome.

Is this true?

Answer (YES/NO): YES